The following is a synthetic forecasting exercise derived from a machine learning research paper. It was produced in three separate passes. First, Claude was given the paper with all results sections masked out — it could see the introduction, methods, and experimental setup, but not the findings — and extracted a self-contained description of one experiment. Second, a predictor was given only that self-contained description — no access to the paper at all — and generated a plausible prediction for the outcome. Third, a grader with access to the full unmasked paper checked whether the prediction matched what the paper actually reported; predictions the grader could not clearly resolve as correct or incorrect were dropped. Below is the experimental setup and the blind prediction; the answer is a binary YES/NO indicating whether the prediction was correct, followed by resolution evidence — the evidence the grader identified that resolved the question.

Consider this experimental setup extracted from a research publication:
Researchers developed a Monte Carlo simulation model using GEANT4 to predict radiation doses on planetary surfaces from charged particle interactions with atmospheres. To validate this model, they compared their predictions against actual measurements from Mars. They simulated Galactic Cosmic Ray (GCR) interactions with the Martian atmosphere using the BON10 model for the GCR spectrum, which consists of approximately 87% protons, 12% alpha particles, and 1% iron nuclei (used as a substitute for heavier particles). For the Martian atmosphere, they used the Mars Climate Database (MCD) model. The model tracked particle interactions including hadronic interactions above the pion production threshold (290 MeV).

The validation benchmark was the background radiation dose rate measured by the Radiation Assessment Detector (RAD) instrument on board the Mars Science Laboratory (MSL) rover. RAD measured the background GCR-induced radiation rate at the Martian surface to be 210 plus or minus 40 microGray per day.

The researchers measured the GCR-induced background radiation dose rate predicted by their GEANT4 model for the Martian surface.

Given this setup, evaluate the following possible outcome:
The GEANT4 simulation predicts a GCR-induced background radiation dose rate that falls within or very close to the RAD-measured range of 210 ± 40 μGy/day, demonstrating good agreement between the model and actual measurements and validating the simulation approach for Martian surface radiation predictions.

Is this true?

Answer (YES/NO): YES